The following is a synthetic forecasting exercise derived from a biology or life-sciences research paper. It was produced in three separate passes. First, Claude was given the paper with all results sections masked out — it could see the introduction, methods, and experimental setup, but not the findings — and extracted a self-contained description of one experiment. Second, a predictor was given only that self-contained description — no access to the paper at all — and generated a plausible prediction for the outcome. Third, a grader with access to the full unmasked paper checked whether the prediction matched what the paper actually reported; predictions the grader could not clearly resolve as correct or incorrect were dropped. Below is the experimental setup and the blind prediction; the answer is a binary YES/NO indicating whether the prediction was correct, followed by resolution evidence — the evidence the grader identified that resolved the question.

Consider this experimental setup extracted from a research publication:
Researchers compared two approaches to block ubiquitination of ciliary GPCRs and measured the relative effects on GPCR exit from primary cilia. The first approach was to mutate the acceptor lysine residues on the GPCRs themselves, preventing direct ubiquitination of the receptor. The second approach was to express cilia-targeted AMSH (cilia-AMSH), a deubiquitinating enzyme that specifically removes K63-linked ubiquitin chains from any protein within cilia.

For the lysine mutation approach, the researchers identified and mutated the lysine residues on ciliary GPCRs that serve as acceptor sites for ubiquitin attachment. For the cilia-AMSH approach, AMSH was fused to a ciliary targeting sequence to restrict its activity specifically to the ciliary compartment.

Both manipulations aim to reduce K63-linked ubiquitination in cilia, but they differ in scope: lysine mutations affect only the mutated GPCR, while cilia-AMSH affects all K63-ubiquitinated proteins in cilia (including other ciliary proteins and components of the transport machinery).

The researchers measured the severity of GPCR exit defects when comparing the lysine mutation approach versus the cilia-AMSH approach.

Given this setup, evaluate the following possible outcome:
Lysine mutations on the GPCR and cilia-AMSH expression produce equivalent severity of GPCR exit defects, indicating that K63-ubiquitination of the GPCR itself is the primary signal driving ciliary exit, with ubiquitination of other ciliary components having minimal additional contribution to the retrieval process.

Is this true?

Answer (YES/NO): NO